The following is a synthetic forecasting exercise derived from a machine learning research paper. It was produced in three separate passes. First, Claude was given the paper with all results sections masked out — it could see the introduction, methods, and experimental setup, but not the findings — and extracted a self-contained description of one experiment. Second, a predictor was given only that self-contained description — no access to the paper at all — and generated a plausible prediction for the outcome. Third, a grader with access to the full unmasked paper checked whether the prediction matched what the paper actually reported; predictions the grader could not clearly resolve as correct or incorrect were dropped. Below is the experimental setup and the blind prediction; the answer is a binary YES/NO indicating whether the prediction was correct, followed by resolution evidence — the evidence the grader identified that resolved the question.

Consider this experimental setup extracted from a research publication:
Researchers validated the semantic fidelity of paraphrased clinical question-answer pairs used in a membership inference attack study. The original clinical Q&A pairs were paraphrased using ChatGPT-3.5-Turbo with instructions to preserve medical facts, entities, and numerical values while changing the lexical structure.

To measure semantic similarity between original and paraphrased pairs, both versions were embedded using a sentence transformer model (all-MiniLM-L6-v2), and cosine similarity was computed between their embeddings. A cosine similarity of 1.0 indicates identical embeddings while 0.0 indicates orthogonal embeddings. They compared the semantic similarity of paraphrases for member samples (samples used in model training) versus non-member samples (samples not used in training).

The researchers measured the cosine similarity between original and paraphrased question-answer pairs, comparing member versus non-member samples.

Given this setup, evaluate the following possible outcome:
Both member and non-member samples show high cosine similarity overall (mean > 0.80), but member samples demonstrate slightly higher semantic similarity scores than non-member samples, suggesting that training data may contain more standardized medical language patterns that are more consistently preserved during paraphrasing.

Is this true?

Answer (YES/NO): NO